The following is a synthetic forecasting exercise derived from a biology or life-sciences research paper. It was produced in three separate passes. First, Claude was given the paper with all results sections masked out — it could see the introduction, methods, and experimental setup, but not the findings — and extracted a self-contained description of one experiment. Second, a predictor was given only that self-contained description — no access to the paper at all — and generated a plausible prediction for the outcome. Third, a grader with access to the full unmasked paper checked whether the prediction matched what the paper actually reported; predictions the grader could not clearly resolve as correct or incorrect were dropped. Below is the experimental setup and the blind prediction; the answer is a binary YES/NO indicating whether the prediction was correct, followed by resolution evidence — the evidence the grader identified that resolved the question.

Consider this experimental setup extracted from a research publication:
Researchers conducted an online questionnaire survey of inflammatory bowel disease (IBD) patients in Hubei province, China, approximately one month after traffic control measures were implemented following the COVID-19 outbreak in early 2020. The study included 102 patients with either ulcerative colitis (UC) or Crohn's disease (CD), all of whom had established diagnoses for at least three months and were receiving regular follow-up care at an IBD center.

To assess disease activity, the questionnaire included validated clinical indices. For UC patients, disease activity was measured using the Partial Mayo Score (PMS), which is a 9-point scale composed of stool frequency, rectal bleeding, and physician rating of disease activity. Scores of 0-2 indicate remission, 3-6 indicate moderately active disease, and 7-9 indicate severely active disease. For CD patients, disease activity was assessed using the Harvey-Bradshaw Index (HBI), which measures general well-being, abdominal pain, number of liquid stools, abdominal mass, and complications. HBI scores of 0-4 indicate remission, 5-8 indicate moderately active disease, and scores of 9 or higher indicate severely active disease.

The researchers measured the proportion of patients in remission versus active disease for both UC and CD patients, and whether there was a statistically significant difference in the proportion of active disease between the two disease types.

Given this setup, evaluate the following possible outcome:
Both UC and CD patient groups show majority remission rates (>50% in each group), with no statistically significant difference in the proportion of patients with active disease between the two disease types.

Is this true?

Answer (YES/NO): YES